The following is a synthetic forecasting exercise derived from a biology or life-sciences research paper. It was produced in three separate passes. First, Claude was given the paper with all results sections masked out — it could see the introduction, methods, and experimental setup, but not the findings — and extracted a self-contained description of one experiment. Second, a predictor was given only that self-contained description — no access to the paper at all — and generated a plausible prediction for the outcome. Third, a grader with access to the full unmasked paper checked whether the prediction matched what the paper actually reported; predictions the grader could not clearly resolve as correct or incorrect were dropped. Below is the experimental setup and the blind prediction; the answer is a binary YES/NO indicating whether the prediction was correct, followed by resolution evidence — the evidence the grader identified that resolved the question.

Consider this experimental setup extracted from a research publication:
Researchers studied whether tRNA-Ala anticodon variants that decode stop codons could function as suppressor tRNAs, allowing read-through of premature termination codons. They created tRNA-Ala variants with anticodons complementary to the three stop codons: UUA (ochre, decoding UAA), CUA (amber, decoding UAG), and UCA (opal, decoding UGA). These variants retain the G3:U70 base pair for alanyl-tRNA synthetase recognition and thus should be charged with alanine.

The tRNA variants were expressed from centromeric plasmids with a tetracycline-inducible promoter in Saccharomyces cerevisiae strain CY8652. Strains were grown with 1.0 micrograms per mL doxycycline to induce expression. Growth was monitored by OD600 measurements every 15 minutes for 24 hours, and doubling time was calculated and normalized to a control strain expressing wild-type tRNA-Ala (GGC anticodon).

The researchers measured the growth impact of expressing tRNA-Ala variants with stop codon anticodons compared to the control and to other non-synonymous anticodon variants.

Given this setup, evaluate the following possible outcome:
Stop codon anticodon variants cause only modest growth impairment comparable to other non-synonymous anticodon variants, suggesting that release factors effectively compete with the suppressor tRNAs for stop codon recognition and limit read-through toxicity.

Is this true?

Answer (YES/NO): NO